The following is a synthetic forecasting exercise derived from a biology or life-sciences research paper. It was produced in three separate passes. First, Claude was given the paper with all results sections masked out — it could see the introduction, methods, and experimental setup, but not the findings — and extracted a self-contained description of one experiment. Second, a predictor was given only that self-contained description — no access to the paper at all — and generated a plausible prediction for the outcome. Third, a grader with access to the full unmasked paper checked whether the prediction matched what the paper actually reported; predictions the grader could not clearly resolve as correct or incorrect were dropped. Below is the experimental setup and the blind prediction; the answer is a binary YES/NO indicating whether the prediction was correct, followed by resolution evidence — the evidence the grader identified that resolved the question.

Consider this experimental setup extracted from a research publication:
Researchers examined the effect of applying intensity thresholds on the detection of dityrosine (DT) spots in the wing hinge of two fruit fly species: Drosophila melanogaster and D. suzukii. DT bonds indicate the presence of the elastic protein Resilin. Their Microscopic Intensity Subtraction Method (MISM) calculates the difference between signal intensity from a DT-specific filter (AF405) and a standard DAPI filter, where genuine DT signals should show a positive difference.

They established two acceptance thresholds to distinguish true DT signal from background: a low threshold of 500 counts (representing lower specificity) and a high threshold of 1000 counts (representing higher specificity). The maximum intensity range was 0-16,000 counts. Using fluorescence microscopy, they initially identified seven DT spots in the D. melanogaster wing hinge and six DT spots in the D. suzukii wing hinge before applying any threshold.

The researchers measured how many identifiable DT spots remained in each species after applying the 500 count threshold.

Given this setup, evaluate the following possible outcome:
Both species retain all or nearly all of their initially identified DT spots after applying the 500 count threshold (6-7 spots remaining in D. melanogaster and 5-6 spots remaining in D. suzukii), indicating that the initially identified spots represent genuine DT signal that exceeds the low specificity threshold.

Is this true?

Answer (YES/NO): YES